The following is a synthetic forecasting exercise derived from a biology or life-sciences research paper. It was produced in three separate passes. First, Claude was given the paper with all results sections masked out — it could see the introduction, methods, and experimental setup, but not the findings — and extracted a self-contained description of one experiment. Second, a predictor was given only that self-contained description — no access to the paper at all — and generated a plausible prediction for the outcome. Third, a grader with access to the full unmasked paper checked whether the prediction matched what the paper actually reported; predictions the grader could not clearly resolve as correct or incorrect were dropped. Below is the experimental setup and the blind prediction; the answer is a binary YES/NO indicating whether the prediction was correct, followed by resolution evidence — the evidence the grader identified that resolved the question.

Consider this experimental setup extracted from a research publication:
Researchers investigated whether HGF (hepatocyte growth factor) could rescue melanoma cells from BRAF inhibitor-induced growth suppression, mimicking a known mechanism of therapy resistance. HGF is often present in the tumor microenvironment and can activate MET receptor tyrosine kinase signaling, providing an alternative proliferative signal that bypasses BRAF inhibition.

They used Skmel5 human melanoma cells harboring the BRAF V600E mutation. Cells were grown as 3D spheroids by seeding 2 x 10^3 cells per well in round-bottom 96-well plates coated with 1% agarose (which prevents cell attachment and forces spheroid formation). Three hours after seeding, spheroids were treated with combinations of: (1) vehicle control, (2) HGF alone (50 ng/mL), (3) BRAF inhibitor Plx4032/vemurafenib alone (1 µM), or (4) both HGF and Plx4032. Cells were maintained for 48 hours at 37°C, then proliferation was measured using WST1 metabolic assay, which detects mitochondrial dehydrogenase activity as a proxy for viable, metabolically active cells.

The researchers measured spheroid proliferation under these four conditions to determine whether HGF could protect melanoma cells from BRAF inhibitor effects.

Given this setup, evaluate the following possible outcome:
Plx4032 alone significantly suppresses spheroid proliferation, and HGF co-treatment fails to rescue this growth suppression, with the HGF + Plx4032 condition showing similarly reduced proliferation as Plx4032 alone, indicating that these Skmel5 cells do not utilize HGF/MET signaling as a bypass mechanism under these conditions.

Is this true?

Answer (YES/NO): NO